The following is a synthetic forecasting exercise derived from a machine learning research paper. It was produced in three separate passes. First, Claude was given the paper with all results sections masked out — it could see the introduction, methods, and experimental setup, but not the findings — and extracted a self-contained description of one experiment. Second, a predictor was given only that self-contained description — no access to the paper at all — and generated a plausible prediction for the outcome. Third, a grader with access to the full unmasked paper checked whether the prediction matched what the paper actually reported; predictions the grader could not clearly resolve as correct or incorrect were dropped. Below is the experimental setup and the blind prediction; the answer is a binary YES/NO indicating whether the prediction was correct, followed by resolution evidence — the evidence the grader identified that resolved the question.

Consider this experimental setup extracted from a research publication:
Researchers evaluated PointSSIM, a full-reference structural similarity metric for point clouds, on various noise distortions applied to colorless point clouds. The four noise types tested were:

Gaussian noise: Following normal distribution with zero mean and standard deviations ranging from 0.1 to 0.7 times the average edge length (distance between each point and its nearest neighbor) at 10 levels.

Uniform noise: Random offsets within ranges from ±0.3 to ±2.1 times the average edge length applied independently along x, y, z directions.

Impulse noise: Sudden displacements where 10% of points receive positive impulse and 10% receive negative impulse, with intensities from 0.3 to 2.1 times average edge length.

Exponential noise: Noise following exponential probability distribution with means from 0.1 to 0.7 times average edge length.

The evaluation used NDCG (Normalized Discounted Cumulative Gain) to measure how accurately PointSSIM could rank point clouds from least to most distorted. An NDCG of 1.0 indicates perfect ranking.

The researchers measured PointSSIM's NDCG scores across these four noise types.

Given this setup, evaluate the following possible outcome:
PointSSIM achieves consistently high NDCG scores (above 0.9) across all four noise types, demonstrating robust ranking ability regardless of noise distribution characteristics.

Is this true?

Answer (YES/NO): YES